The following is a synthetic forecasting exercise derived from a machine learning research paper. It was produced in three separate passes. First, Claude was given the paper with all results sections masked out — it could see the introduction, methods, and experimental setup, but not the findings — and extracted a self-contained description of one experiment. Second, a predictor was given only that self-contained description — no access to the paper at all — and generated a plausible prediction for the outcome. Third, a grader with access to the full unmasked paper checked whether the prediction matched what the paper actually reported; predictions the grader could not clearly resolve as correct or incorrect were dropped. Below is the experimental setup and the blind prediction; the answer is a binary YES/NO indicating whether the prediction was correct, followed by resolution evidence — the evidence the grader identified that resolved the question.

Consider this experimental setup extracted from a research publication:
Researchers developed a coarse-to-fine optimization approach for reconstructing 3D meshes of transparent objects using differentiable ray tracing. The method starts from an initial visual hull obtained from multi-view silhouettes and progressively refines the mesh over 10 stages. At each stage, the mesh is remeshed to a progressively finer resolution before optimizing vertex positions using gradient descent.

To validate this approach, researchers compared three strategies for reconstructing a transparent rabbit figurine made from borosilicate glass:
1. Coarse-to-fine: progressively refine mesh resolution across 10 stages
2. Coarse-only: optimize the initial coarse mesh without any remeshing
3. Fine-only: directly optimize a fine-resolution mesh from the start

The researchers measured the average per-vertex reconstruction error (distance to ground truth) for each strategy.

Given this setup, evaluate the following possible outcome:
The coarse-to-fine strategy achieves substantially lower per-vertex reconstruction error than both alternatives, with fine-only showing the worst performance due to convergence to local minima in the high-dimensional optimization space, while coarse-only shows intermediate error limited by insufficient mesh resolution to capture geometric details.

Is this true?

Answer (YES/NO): YES